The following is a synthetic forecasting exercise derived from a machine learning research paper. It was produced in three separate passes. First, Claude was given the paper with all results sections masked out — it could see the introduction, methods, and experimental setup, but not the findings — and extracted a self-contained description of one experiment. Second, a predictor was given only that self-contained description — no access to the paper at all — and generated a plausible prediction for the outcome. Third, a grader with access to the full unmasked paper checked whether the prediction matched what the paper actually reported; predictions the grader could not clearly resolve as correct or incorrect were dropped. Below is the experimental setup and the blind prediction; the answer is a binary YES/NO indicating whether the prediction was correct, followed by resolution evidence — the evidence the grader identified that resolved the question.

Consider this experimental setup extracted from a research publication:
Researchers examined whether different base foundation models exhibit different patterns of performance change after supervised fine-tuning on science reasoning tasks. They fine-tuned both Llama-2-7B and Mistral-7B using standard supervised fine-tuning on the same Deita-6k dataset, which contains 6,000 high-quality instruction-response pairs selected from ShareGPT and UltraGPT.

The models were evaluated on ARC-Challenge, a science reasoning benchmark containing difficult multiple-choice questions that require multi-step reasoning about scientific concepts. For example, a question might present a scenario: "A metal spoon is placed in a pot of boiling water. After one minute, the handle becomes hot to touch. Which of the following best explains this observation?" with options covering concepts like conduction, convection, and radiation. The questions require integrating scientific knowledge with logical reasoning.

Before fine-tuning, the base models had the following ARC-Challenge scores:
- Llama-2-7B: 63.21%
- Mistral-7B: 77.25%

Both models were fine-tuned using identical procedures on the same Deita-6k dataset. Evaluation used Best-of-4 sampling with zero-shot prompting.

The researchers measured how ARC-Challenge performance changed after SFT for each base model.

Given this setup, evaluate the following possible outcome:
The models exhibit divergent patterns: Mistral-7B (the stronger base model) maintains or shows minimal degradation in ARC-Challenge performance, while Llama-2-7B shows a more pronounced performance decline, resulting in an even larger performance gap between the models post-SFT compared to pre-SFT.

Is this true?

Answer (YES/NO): NO